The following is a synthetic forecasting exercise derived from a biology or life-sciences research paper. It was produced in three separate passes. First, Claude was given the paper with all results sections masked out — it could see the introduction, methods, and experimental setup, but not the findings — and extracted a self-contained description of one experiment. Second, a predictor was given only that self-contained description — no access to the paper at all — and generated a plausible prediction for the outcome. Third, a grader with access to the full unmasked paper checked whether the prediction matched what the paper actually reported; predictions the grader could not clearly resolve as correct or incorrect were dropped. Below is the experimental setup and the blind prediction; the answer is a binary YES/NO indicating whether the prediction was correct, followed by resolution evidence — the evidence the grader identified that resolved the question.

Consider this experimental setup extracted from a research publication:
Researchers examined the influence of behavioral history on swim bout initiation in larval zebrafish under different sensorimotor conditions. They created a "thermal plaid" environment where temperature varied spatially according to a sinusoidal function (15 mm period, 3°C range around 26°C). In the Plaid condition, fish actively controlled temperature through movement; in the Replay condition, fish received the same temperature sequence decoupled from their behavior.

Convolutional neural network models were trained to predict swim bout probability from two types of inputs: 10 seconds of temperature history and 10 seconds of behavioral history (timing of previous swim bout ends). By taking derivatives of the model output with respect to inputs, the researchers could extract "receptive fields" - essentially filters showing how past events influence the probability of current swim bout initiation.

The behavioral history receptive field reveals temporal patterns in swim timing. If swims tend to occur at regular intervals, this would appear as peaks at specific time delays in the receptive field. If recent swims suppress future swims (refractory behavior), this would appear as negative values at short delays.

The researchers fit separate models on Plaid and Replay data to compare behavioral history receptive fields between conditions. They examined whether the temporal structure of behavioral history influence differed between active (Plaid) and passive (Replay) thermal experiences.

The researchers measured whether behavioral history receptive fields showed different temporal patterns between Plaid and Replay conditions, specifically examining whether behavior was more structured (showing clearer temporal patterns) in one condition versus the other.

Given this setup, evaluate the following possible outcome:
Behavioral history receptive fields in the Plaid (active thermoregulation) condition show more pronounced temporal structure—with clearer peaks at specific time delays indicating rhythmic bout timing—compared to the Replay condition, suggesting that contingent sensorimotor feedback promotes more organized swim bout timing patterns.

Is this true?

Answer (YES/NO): YES